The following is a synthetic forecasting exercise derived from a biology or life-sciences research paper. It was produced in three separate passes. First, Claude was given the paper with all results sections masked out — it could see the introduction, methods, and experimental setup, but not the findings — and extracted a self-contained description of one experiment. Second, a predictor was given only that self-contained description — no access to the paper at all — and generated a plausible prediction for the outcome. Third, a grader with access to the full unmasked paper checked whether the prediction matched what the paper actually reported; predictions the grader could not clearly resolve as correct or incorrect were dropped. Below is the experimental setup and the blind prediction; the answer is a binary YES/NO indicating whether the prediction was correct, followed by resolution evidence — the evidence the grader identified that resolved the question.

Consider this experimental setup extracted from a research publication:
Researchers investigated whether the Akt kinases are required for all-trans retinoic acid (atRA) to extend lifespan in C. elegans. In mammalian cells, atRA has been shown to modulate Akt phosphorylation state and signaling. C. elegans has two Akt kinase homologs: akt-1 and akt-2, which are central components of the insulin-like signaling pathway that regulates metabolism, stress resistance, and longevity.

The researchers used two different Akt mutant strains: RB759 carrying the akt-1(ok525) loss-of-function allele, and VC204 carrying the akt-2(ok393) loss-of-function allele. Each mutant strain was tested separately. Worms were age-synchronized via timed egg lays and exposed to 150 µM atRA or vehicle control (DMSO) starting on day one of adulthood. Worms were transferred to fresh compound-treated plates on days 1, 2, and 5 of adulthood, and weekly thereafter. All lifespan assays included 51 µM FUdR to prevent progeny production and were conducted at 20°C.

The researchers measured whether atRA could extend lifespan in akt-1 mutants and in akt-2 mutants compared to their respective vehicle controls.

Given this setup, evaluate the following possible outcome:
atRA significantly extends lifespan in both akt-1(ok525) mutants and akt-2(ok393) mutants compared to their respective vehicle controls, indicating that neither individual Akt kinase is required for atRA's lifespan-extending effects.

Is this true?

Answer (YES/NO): NO